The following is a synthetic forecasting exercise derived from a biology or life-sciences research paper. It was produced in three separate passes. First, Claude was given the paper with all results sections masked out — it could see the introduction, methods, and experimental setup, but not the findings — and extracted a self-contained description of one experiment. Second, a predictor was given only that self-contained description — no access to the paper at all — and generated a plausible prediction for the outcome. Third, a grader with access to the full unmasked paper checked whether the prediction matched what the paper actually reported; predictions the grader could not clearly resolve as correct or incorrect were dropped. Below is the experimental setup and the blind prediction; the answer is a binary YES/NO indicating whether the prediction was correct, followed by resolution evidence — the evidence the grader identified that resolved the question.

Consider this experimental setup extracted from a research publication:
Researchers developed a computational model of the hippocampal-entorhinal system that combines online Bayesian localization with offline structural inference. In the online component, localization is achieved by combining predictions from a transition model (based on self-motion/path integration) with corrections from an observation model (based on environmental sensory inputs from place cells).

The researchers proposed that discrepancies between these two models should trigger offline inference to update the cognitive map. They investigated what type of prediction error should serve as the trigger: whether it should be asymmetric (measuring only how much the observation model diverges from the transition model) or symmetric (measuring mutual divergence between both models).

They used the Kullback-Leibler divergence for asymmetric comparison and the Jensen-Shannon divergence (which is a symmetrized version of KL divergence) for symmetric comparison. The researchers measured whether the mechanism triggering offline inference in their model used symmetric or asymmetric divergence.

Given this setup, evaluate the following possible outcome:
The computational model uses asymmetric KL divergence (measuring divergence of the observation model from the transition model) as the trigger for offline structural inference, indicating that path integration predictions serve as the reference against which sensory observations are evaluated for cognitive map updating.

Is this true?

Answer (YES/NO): YES